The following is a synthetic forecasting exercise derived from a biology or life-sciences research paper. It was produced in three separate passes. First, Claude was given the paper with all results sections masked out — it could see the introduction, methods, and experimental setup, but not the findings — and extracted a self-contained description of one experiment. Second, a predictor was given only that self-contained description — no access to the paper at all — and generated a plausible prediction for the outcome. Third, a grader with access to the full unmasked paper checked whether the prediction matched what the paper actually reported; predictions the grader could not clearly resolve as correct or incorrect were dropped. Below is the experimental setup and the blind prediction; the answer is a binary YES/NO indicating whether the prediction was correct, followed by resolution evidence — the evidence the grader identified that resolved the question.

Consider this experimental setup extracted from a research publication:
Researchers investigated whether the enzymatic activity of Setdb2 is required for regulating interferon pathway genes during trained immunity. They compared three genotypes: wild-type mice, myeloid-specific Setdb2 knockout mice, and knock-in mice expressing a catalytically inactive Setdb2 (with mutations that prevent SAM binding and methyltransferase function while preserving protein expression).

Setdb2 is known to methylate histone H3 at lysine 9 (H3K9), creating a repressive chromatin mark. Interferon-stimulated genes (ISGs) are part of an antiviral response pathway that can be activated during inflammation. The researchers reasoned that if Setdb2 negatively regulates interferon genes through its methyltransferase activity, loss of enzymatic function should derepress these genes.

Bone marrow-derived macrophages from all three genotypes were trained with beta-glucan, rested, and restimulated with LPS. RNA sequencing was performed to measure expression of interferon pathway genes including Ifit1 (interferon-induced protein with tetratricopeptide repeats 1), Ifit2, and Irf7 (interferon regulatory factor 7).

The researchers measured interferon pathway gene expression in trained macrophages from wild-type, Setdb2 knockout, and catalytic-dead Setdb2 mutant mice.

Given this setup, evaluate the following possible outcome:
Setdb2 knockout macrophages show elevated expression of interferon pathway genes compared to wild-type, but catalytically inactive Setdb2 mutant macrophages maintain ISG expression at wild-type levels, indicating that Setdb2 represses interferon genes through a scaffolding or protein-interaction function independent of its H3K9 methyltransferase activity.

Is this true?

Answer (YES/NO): NO